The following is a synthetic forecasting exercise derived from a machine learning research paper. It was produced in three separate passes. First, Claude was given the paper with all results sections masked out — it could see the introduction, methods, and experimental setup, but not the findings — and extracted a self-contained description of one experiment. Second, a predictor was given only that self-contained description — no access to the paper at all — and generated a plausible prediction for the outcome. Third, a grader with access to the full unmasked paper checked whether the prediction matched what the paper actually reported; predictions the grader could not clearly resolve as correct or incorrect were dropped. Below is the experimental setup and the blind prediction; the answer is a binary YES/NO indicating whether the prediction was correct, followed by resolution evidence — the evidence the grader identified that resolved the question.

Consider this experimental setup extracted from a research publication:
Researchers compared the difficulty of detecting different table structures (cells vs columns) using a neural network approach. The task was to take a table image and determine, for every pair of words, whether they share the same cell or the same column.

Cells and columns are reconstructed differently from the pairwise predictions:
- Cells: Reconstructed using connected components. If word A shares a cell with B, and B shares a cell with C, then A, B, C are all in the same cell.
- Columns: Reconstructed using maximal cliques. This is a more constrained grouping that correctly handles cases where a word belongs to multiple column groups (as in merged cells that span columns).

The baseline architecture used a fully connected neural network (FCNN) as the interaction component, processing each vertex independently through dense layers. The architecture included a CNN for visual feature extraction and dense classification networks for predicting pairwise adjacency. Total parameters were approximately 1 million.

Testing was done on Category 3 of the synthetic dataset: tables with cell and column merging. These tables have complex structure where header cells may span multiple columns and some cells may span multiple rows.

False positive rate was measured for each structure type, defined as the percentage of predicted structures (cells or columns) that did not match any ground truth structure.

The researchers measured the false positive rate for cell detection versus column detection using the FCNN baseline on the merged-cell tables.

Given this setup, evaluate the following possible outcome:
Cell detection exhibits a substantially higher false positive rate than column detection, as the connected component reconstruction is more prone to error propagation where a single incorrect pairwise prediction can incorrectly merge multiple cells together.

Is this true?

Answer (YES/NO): NO